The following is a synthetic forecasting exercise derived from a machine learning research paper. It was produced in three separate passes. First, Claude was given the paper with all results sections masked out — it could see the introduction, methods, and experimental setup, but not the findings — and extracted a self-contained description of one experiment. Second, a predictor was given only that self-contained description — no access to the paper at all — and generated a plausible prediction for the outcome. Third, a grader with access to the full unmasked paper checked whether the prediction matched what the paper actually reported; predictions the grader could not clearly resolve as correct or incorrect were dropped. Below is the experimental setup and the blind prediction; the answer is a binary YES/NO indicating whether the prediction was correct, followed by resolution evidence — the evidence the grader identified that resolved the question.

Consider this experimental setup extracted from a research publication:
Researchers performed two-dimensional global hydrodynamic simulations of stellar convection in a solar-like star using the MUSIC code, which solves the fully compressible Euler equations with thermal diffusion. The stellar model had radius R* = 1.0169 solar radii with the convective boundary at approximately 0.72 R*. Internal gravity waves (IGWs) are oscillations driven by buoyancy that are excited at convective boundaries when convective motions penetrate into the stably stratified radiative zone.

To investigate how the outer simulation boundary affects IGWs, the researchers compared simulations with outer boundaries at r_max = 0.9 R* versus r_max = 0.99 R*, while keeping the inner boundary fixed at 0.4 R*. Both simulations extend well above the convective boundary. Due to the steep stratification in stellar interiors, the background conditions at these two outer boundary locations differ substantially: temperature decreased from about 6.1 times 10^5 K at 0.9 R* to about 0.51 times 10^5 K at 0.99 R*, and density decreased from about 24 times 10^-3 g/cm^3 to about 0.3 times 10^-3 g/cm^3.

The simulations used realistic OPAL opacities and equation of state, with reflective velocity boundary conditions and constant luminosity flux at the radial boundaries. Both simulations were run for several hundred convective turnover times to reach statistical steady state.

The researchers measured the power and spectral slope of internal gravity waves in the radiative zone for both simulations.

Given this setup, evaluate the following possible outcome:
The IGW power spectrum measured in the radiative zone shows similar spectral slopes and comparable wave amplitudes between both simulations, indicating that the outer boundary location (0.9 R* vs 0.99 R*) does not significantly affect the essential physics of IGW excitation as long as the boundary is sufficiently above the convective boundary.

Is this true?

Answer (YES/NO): NO